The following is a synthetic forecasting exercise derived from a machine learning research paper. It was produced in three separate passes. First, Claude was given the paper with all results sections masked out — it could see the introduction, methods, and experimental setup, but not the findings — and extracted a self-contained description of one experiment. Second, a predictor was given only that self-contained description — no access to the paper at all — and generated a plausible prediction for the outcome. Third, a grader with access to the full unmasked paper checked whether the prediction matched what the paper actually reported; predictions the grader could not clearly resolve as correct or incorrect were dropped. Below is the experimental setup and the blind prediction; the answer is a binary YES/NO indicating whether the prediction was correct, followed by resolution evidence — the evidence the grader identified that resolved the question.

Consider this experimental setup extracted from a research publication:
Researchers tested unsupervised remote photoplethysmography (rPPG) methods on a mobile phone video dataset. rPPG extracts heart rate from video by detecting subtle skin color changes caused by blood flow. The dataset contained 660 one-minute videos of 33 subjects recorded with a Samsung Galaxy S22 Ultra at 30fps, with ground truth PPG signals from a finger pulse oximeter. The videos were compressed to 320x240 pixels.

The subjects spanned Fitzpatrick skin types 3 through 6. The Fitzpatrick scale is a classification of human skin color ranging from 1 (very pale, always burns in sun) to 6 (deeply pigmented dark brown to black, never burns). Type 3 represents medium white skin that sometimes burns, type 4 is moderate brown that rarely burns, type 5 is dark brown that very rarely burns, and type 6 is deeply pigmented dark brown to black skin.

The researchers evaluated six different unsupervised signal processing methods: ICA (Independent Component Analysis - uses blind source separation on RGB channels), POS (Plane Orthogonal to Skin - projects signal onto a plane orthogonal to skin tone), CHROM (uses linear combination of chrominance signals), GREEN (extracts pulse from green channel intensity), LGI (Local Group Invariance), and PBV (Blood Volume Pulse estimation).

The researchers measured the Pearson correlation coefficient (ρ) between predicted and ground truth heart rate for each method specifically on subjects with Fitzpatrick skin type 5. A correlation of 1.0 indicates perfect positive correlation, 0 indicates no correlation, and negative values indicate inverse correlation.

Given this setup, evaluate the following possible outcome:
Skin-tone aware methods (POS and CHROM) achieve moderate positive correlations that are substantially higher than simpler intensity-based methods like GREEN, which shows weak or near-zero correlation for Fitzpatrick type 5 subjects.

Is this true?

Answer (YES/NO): NO